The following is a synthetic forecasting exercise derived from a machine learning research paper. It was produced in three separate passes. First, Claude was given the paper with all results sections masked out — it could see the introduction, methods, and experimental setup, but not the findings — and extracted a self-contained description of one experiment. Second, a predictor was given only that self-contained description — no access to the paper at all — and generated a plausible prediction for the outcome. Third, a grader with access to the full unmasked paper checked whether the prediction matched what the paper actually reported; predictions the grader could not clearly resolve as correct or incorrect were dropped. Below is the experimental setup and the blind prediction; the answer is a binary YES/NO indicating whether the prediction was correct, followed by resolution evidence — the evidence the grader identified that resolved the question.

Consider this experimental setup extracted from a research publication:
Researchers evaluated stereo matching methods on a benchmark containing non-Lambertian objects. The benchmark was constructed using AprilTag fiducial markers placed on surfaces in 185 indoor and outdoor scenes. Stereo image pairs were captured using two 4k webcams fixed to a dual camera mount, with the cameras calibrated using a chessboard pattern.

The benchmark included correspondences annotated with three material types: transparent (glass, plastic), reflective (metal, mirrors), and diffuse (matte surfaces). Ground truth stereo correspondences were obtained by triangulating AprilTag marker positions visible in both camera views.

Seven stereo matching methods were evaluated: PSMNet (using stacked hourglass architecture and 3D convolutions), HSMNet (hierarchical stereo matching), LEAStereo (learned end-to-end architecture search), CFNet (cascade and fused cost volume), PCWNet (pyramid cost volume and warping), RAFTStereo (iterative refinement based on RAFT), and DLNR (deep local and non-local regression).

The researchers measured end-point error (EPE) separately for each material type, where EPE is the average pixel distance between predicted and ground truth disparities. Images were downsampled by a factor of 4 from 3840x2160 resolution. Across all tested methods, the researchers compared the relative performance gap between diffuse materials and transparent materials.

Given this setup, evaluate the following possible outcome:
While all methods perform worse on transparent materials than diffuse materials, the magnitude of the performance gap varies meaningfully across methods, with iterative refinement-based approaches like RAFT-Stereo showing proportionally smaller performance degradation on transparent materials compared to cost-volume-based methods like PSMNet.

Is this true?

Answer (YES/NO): NO